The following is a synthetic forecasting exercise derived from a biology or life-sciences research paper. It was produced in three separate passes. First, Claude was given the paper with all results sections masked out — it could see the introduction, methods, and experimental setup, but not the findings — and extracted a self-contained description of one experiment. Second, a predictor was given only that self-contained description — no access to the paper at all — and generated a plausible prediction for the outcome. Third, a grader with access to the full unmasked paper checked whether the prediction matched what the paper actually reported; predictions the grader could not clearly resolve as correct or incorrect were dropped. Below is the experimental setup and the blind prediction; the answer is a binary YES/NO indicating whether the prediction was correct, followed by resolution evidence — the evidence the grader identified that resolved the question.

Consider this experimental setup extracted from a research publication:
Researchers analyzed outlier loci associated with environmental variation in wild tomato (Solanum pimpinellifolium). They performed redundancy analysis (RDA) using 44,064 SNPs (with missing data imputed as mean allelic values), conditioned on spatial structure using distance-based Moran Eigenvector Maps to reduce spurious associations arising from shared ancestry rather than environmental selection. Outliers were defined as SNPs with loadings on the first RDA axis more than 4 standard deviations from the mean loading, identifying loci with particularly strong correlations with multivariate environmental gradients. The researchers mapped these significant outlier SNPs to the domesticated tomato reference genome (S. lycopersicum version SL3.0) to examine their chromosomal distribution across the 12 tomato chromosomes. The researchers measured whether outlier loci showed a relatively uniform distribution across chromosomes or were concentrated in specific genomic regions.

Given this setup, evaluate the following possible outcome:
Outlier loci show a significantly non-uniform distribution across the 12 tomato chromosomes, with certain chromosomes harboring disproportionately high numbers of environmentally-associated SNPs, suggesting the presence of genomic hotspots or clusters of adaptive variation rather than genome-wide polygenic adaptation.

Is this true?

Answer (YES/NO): YES